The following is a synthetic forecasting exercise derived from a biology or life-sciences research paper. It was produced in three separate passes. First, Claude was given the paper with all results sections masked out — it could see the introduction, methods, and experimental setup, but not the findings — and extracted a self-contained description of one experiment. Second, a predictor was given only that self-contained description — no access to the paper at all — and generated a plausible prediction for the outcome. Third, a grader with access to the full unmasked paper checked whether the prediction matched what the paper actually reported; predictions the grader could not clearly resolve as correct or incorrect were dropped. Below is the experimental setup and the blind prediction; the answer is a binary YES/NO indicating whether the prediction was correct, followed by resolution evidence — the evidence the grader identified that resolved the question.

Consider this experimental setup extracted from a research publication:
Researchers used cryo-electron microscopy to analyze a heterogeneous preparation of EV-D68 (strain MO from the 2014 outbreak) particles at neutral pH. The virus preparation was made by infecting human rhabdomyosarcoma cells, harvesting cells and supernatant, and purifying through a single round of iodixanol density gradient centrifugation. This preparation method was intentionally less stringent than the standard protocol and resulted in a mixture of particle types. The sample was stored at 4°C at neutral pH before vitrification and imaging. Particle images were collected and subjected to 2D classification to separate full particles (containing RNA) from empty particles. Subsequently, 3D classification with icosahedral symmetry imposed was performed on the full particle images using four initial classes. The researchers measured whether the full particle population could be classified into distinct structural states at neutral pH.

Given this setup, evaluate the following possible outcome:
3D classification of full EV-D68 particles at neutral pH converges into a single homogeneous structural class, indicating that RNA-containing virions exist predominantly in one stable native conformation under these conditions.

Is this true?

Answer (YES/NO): NO